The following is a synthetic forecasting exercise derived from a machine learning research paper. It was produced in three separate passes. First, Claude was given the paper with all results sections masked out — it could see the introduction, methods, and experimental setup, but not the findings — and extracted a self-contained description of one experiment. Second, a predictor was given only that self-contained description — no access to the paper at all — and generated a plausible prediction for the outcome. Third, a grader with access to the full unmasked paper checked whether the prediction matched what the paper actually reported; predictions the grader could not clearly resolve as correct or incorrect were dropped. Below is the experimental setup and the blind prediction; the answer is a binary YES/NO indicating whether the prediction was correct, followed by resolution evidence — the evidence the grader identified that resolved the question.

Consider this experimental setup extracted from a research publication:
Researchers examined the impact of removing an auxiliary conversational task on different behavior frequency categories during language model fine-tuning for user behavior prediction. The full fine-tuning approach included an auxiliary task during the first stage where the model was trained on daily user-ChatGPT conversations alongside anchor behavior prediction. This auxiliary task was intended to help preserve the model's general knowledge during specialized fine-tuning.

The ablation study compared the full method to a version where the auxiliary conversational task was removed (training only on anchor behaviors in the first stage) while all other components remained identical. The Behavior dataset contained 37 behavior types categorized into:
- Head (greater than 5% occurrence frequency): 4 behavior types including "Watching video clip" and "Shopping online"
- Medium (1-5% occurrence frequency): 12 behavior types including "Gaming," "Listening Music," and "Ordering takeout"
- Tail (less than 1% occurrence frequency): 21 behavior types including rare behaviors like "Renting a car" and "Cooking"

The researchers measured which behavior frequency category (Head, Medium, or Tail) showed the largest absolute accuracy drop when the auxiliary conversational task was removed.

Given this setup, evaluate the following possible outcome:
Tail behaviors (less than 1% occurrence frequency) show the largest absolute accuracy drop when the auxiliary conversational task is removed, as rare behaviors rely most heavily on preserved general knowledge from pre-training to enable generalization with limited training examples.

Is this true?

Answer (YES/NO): NO